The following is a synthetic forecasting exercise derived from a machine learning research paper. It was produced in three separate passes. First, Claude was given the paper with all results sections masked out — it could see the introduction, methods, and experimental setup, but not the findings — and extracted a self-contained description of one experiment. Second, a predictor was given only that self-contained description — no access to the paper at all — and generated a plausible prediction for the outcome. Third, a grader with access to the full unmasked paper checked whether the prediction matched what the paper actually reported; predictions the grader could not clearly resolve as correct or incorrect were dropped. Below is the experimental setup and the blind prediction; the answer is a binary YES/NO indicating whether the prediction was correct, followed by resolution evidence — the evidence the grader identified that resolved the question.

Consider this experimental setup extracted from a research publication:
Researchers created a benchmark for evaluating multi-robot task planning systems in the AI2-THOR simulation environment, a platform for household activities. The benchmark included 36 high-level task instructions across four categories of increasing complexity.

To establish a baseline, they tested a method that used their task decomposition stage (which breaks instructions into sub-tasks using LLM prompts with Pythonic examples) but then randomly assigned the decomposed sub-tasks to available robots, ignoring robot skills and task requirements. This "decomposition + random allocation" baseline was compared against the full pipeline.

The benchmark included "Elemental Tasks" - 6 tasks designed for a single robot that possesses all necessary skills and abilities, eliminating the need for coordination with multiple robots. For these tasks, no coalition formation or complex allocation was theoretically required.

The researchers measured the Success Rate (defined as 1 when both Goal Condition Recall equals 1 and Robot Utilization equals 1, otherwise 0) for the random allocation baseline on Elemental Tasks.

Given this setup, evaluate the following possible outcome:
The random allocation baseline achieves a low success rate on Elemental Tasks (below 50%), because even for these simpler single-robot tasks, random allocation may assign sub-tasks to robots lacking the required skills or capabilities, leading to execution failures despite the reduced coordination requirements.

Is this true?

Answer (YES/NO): NO